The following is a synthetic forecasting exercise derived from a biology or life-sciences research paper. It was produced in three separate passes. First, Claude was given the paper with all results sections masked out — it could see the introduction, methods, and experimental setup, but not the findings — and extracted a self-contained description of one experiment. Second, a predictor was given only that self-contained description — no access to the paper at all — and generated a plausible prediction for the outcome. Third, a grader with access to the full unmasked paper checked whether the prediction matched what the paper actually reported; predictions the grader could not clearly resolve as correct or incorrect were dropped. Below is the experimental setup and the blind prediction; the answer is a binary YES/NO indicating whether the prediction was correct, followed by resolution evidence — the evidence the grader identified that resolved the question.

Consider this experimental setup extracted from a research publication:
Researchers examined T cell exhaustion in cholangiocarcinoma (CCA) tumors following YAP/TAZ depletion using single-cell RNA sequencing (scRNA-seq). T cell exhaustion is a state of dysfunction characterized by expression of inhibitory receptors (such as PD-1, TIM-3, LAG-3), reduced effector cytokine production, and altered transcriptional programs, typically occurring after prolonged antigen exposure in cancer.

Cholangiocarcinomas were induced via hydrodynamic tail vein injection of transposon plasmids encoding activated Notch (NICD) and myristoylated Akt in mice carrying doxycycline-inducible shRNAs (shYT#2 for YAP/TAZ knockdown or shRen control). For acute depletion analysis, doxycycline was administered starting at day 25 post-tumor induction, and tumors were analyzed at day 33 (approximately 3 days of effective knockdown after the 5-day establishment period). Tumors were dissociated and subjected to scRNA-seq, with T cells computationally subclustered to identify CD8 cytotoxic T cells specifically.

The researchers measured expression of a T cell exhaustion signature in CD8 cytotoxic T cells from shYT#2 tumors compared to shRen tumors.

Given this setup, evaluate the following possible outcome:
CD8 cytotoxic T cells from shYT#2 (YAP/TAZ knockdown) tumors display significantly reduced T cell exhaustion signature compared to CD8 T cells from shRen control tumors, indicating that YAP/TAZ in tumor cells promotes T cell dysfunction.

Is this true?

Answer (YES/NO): NO